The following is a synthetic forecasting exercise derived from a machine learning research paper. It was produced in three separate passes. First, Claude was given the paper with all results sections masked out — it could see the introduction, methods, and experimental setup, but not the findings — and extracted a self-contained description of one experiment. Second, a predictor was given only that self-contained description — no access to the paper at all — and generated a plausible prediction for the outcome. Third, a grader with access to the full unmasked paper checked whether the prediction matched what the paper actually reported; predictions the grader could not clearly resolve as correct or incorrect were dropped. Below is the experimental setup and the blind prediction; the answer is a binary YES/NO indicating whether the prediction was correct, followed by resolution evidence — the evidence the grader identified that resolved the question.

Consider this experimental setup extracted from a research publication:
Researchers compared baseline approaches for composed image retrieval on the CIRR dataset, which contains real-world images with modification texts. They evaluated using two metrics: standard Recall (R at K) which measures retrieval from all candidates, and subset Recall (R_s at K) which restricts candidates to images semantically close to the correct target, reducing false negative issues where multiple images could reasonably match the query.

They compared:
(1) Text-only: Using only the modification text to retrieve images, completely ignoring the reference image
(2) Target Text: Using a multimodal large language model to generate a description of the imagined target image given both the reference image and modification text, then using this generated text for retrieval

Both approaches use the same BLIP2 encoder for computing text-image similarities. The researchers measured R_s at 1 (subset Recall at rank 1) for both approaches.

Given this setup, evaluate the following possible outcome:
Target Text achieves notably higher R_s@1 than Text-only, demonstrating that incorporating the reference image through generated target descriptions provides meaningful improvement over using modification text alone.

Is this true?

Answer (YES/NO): NO